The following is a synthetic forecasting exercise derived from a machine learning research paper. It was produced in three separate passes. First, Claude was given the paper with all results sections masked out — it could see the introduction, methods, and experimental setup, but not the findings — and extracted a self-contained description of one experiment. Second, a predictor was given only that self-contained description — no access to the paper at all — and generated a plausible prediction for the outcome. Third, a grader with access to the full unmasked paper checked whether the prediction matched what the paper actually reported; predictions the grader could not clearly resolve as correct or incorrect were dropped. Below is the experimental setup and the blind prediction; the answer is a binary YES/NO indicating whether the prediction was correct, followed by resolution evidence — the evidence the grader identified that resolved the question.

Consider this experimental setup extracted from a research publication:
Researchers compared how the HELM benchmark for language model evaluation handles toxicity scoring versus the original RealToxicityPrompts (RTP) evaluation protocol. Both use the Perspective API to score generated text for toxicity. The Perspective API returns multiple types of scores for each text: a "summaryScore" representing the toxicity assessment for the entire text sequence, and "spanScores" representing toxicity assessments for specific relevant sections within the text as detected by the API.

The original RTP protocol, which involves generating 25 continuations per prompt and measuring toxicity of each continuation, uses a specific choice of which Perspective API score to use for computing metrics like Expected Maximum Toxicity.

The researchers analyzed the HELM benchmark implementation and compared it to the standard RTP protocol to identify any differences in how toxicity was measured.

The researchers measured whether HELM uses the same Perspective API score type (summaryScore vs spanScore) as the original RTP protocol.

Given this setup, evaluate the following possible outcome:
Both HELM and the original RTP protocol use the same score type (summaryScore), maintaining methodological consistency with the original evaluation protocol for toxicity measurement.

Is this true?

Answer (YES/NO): NO